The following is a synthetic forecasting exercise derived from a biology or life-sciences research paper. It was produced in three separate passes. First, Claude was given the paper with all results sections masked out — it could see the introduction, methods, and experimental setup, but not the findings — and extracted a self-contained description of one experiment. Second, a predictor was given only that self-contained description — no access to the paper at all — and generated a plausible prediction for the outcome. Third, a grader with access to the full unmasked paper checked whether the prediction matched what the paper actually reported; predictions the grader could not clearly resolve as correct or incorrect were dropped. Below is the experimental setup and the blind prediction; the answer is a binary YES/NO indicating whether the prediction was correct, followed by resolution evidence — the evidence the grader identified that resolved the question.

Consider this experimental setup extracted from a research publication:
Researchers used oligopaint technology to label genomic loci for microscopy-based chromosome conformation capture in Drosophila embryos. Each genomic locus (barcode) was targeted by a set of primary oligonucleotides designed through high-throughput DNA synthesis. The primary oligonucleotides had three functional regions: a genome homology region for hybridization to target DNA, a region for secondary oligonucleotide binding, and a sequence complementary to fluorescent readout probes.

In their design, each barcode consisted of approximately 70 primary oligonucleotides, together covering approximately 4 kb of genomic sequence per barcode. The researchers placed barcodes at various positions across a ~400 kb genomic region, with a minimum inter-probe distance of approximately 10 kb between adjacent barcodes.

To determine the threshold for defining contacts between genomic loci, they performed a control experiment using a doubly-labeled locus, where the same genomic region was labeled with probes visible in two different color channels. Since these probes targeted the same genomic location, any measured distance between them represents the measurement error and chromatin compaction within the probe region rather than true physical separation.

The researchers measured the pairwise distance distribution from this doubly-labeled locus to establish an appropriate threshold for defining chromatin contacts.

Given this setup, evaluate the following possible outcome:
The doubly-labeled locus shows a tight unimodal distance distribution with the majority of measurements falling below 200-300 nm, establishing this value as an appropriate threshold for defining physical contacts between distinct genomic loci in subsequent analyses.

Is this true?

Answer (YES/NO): NO